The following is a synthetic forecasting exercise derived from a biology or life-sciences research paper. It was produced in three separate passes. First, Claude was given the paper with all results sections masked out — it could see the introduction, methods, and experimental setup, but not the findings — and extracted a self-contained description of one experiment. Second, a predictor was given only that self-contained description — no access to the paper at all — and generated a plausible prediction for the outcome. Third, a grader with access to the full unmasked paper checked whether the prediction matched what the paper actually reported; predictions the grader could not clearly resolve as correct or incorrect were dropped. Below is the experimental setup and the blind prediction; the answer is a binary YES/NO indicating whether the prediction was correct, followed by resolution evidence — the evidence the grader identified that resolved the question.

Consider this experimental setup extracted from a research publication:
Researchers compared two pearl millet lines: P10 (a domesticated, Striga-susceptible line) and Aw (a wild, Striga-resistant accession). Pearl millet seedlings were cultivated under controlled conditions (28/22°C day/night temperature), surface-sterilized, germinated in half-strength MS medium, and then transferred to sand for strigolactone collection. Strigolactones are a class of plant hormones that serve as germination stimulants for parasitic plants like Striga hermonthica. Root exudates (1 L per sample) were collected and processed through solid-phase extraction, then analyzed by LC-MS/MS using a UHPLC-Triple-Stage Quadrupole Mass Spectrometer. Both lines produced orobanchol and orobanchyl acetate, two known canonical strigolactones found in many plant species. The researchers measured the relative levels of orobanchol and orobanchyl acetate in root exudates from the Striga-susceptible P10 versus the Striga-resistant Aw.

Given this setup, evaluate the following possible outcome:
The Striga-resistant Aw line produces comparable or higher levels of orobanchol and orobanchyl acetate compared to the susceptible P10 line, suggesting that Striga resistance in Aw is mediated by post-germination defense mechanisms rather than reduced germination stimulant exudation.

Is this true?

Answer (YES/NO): NO